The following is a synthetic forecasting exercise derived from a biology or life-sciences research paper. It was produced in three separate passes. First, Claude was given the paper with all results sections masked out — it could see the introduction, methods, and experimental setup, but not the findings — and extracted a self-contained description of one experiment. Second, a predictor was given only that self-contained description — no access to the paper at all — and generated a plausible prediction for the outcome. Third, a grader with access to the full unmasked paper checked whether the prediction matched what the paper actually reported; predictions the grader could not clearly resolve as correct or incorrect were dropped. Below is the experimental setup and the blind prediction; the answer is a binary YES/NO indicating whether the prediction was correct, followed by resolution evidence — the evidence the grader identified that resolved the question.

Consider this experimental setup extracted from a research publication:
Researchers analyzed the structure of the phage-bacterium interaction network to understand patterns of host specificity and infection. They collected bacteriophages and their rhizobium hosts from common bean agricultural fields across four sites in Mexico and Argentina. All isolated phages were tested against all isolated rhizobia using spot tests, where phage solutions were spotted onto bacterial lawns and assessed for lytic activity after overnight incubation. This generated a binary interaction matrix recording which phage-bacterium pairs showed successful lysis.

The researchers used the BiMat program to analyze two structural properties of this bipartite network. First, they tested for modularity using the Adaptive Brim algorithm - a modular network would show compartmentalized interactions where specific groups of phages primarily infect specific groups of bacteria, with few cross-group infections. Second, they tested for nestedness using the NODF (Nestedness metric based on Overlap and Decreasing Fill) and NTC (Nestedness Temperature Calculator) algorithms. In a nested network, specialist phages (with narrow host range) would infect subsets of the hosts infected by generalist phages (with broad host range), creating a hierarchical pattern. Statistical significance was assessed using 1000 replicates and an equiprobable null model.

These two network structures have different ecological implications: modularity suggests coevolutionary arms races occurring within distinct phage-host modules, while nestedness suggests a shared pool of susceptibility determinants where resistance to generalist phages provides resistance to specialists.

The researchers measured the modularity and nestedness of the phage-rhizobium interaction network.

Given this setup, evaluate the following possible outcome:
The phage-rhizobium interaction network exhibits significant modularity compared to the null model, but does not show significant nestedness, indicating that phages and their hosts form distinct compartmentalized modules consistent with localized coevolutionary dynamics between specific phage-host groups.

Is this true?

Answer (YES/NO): NO